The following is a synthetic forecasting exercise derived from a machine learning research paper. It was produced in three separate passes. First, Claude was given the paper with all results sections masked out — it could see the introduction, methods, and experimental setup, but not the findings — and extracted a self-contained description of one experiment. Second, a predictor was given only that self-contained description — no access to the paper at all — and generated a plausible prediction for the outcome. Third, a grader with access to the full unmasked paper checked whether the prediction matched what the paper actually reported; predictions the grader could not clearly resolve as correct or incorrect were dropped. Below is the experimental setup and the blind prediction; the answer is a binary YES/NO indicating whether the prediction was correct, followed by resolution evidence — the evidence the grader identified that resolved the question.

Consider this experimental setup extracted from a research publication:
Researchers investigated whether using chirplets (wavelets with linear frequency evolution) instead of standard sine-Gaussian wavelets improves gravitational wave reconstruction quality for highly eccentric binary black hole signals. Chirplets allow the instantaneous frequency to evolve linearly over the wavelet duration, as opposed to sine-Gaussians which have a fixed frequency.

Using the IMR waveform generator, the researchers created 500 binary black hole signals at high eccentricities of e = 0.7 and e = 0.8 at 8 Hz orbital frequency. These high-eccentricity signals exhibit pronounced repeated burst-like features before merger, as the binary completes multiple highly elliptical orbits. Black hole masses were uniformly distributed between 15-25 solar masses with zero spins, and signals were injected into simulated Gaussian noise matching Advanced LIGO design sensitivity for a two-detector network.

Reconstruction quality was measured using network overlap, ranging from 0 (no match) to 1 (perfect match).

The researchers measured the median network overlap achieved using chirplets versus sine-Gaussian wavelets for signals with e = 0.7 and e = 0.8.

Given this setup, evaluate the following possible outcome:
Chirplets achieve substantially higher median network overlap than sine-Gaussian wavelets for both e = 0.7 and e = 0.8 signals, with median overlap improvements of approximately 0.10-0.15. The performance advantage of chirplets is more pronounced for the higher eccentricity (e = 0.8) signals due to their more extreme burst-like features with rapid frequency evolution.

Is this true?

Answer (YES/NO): NO